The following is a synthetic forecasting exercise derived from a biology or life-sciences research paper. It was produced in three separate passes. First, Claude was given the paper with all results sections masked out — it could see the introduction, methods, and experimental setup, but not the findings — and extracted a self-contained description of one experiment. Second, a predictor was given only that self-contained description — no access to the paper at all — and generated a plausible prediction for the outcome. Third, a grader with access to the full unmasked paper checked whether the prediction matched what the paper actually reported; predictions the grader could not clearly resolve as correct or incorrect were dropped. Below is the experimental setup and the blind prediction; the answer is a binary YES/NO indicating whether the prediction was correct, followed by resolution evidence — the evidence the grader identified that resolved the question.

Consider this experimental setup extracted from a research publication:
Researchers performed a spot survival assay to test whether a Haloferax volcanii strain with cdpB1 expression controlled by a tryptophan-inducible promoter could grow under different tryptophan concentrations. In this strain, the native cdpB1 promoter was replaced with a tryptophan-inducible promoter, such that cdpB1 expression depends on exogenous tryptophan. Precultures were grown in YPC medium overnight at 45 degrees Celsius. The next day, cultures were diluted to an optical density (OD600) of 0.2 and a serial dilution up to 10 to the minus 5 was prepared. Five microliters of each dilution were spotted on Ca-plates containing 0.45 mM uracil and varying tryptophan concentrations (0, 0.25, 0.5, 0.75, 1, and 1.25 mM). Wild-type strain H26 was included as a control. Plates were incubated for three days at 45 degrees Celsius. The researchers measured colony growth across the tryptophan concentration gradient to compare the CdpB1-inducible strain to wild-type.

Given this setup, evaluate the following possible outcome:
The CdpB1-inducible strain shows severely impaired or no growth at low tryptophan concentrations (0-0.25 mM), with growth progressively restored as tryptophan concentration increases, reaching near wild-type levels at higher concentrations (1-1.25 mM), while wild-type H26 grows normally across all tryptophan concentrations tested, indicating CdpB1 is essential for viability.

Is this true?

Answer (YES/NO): NO